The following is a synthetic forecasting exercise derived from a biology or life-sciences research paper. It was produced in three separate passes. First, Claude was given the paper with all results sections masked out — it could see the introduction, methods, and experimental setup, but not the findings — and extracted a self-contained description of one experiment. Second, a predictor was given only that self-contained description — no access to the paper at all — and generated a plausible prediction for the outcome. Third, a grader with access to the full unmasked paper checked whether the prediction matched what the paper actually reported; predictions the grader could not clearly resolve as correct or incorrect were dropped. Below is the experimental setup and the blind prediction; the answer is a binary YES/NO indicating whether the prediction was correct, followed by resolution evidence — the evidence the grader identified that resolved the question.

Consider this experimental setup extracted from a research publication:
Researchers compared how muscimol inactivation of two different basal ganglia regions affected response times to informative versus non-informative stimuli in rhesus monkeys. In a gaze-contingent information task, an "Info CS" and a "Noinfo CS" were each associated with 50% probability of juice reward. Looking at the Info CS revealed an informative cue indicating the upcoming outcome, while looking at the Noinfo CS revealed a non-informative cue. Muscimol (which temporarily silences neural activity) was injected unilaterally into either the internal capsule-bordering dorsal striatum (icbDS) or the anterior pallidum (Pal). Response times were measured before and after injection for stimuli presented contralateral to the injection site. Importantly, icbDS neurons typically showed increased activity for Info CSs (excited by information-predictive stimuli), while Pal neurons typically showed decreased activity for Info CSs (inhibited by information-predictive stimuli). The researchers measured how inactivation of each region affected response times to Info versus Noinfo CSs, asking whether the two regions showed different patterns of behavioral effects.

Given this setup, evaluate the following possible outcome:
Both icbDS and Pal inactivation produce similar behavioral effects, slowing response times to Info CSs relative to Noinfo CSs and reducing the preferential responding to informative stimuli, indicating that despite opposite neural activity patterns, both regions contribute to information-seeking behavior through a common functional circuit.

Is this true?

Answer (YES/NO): NO